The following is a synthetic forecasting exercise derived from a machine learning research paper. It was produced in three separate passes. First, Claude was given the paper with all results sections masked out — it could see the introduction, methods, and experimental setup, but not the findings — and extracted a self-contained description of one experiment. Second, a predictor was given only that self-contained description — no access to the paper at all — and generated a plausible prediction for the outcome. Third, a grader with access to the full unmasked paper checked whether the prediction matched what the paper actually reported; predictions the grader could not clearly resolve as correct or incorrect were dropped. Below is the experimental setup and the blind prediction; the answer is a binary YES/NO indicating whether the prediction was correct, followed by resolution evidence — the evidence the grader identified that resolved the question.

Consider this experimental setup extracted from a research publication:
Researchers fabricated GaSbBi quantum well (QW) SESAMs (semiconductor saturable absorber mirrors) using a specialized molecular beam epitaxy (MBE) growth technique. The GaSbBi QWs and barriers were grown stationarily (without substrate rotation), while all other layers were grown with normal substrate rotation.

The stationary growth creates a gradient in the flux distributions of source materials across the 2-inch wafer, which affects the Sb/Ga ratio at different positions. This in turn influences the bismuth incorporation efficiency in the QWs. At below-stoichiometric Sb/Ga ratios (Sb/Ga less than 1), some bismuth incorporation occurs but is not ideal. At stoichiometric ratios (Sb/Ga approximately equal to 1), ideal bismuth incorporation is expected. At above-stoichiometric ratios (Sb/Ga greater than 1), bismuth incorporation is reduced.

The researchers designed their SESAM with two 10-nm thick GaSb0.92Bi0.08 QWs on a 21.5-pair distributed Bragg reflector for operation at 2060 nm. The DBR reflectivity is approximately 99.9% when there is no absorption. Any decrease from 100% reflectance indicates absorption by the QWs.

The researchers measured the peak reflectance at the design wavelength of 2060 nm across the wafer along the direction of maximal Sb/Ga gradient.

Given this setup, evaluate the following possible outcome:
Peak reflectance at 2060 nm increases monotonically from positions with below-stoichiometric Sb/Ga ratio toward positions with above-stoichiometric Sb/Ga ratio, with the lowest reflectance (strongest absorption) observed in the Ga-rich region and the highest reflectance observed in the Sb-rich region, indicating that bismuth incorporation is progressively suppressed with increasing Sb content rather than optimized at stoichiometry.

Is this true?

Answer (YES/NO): NO